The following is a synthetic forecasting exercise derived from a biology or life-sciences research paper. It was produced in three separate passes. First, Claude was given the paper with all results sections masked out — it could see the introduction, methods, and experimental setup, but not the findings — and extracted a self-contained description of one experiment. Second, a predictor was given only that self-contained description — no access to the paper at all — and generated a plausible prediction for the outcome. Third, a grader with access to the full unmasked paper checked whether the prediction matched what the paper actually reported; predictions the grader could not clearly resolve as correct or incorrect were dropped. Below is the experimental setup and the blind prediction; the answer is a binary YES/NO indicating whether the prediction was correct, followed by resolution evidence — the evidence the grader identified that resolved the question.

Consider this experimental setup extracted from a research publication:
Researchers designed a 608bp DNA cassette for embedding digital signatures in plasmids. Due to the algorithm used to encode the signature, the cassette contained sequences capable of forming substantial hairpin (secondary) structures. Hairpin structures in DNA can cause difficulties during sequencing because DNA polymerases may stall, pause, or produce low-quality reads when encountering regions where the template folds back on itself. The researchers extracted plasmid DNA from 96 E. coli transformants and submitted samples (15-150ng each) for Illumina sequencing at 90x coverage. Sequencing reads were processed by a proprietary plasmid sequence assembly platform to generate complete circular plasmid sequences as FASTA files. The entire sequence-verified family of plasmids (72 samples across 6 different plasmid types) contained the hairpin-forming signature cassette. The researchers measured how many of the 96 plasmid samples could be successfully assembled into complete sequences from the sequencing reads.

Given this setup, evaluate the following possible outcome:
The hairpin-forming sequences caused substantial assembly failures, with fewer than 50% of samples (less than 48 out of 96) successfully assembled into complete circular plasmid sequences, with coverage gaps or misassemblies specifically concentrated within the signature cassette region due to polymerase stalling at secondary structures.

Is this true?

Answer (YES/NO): NO